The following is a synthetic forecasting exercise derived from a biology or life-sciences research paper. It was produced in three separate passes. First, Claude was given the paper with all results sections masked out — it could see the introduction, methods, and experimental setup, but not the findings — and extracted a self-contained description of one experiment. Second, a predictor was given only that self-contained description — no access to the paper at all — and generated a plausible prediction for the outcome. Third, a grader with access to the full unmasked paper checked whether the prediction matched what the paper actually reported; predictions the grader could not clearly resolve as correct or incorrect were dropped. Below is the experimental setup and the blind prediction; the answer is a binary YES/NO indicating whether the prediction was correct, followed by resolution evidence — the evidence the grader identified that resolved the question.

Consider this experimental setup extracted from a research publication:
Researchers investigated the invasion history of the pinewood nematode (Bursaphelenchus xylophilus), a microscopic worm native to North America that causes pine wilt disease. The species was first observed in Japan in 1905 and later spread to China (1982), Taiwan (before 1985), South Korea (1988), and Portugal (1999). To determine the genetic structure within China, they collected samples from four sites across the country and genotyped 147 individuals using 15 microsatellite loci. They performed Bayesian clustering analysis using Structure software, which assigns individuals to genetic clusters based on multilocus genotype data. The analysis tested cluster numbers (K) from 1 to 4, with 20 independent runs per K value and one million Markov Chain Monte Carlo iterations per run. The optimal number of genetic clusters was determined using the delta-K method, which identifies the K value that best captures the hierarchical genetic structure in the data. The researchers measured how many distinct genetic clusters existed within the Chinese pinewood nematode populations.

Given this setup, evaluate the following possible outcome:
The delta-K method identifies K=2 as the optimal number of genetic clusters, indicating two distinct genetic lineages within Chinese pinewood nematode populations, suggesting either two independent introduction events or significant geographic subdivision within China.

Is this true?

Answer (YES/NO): YES